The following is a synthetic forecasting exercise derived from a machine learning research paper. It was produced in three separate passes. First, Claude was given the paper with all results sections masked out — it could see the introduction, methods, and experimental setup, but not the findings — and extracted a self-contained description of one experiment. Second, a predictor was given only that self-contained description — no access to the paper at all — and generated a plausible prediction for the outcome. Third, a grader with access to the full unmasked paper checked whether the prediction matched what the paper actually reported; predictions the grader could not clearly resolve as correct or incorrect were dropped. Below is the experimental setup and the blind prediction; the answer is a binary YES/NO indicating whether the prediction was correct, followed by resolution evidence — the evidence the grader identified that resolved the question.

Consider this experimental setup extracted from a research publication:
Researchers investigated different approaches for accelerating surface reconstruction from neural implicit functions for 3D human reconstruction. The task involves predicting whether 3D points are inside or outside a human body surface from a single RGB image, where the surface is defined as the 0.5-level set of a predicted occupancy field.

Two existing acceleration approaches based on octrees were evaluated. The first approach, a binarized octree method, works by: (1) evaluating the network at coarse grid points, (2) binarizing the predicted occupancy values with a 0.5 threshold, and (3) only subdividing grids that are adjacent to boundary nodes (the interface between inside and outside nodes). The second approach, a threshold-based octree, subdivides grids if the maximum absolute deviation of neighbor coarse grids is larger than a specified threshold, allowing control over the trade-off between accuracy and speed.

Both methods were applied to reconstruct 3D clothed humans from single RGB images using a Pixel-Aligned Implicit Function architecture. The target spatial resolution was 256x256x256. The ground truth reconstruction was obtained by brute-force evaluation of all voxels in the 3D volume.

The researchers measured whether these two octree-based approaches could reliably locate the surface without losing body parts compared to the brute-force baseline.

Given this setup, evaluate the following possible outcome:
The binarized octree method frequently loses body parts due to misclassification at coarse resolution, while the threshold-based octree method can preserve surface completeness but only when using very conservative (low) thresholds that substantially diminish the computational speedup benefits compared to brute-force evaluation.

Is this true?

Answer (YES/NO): YES